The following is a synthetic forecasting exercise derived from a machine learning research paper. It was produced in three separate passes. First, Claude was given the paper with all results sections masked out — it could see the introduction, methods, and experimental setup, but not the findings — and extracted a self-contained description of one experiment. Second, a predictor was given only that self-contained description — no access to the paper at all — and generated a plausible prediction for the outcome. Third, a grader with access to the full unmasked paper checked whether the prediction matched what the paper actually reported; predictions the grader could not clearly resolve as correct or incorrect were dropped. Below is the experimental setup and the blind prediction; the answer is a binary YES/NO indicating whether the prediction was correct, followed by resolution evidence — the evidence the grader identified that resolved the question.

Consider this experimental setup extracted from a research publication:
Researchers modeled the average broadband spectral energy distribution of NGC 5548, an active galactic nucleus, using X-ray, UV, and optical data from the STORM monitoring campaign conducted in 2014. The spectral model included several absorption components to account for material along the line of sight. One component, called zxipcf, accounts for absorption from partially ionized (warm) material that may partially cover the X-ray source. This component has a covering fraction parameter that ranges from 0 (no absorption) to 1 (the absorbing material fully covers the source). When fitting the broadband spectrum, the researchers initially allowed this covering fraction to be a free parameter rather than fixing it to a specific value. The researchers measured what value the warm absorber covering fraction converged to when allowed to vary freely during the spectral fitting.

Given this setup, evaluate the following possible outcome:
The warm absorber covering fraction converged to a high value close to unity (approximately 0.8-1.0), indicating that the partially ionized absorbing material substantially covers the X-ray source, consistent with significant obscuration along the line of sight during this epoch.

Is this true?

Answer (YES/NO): YES